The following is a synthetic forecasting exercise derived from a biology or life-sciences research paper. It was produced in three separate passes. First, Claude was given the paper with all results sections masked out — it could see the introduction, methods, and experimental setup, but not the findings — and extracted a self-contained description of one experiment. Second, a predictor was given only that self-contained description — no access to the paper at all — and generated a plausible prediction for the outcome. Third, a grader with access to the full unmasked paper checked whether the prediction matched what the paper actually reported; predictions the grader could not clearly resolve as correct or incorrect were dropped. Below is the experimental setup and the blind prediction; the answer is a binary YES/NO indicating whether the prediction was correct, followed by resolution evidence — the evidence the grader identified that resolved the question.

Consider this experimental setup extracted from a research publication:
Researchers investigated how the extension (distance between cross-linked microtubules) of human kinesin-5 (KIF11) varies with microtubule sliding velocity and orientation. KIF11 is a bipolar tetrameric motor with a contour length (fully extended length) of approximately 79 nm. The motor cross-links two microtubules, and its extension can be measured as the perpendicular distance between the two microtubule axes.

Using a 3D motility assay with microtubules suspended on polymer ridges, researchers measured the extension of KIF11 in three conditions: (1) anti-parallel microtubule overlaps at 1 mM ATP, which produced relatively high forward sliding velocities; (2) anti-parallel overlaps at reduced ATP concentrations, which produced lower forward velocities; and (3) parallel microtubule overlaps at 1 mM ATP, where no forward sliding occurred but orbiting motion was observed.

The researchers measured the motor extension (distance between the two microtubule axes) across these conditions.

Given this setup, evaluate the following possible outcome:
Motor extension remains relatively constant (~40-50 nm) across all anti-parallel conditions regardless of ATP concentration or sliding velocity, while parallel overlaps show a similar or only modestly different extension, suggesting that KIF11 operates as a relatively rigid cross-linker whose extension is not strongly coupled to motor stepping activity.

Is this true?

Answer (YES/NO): NO